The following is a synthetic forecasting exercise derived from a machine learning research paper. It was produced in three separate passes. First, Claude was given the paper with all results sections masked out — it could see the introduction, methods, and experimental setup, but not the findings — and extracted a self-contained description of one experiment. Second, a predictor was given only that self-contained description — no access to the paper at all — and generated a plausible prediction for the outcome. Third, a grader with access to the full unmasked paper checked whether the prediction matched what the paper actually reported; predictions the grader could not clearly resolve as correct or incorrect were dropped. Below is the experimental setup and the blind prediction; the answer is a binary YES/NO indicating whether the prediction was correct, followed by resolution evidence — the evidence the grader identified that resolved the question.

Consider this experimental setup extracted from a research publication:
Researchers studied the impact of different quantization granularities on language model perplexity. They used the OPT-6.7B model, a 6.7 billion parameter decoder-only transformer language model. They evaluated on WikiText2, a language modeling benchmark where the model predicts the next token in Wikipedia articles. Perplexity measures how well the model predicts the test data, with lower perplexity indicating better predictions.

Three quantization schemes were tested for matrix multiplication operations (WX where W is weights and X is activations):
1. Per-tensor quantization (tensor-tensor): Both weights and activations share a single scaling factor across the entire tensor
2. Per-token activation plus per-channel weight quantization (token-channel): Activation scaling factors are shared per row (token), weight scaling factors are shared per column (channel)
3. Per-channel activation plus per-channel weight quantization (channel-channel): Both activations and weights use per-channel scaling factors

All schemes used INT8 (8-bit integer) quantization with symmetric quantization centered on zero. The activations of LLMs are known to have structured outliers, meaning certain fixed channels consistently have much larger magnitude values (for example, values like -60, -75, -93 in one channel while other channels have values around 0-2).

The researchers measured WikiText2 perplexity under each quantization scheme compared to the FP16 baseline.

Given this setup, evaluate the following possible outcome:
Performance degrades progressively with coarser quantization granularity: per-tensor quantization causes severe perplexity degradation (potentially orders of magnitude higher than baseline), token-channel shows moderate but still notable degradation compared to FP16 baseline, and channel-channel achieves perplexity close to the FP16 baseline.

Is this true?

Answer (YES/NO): NO